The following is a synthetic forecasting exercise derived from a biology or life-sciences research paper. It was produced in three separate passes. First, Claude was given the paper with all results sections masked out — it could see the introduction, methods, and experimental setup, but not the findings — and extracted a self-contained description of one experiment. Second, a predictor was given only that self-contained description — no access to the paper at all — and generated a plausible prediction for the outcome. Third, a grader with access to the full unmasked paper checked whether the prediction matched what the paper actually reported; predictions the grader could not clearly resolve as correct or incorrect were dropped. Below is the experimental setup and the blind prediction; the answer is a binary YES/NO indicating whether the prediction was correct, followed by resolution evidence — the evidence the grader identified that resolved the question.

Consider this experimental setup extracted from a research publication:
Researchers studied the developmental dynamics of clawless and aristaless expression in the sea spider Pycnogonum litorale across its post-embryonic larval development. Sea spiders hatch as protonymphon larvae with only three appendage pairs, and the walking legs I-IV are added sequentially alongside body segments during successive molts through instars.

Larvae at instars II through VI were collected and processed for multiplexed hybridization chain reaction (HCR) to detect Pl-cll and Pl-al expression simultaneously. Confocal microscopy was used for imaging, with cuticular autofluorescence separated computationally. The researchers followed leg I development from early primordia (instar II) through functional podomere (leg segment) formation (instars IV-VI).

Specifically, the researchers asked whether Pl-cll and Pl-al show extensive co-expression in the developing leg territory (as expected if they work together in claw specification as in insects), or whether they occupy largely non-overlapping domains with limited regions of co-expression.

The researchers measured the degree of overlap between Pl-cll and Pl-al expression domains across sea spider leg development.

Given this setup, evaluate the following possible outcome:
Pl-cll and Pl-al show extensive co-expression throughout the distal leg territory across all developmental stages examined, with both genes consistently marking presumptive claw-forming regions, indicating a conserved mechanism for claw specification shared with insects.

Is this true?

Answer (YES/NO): NO